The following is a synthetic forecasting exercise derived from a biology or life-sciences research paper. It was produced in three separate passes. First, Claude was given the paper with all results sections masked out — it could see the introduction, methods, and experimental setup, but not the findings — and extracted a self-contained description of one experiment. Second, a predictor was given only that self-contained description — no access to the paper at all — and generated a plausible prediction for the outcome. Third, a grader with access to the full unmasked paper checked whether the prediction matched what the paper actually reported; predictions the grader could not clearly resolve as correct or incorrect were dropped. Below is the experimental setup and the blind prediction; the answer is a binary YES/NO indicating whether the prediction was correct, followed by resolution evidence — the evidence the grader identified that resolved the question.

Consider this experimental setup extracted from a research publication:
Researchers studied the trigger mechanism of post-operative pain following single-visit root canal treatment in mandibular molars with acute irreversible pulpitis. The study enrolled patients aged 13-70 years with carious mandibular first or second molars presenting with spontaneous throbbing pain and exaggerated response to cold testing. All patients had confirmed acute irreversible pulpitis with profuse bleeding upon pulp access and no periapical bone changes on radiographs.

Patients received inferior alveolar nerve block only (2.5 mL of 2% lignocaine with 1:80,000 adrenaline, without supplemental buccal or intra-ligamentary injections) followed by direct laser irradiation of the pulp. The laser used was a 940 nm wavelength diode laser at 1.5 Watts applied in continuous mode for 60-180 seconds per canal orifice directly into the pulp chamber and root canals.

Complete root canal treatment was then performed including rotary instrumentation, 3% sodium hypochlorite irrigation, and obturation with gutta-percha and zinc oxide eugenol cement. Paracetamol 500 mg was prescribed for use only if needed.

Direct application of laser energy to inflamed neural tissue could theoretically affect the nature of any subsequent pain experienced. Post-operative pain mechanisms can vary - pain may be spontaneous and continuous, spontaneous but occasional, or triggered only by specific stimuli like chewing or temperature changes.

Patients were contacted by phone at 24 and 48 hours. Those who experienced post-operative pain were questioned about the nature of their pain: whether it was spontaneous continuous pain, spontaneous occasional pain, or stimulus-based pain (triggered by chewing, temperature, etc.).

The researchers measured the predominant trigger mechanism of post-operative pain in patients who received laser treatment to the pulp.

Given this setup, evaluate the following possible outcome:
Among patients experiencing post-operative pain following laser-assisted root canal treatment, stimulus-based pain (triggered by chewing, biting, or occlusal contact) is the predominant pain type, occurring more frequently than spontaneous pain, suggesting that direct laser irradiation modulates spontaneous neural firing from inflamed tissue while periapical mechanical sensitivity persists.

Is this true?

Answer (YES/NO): NO